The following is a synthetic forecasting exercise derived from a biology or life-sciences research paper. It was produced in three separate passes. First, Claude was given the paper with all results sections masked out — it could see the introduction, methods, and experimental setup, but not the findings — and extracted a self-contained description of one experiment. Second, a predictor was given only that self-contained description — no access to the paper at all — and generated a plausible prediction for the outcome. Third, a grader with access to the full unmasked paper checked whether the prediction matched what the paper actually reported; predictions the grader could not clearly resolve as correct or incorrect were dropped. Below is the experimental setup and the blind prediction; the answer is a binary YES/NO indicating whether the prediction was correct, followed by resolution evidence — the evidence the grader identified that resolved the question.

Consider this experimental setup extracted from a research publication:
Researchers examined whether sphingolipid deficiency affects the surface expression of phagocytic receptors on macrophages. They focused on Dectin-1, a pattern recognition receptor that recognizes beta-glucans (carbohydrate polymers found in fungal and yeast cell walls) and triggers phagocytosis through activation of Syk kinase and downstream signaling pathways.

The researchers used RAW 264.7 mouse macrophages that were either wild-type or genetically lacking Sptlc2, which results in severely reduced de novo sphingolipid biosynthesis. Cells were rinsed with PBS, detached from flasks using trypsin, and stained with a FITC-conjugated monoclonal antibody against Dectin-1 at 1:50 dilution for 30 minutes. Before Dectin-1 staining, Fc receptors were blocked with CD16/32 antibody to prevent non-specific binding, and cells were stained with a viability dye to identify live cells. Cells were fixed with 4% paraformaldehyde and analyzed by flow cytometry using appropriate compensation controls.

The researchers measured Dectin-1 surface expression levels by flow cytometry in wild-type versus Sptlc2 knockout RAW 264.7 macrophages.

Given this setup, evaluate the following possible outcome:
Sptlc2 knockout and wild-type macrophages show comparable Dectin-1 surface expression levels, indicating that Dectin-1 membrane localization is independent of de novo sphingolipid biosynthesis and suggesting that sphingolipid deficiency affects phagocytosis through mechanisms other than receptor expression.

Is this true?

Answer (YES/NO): YES